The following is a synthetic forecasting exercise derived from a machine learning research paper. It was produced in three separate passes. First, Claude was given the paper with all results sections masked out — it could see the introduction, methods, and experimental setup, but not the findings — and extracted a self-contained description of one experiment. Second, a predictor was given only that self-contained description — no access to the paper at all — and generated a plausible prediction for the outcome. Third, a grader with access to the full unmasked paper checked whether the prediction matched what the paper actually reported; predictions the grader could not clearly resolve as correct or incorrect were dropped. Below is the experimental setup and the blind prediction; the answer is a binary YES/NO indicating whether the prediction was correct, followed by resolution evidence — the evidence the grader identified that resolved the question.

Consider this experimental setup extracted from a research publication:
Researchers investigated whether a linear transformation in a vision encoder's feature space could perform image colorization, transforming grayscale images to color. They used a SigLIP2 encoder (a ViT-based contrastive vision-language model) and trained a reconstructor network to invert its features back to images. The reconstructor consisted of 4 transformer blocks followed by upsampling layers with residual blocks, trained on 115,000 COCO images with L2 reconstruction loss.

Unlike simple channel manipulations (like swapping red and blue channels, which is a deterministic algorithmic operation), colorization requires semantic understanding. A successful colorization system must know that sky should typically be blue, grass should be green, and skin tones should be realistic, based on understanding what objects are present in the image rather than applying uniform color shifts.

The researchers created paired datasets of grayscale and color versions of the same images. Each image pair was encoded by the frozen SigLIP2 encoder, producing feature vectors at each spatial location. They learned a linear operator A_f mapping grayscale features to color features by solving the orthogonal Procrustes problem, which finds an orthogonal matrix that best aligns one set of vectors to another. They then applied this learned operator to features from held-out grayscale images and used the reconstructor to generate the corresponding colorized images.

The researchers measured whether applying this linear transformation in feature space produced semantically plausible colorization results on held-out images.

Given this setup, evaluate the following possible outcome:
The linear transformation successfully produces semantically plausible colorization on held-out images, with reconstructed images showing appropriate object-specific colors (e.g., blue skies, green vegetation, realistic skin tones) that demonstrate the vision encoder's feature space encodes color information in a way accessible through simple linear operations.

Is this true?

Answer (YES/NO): YES